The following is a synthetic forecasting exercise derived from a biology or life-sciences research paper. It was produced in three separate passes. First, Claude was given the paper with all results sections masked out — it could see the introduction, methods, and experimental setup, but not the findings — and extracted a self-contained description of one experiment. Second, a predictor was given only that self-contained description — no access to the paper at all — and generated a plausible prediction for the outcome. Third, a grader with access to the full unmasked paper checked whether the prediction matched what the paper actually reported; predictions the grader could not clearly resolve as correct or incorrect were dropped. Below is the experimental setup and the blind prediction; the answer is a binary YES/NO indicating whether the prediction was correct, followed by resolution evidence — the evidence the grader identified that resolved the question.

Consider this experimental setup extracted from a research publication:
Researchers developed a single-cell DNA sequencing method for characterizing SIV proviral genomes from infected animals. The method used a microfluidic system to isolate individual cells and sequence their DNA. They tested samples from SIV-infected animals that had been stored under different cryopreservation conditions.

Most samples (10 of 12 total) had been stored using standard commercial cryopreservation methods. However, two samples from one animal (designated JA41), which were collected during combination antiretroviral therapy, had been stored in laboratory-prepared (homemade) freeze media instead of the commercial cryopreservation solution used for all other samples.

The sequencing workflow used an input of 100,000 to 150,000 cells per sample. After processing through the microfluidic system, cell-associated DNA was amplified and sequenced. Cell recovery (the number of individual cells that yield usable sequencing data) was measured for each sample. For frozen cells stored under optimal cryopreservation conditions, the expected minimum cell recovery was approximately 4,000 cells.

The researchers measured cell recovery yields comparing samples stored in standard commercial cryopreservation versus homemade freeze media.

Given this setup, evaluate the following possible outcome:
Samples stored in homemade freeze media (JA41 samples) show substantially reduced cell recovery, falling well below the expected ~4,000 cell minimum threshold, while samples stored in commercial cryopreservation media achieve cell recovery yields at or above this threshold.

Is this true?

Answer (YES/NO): YES